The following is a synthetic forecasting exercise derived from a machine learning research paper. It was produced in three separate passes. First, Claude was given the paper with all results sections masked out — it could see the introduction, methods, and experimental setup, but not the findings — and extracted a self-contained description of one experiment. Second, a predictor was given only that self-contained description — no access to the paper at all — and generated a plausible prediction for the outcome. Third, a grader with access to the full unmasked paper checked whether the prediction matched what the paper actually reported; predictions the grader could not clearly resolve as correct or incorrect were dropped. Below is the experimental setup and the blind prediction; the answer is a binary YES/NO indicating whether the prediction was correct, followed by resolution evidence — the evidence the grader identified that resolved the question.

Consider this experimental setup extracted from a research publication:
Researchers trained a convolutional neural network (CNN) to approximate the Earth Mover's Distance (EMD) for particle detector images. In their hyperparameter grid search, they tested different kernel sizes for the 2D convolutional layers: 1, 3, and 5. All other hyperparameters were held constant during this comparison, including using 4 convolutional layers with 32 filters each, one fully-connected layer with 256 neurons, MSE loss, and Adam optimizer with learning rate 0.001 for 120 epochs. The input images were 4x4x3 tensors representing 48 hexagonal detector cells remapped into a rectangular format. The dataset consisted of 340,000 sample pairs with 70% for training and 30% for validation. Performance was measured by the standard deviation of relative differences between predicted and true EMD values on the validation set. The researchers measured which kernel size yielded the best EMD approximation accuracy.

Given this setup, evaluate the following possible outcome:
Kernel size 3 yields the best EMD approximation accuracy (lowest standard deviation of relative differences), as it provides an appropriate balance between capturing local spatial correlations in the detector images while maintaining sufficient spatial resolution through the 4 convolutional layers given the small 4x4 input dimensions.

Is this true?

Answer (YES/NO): NO